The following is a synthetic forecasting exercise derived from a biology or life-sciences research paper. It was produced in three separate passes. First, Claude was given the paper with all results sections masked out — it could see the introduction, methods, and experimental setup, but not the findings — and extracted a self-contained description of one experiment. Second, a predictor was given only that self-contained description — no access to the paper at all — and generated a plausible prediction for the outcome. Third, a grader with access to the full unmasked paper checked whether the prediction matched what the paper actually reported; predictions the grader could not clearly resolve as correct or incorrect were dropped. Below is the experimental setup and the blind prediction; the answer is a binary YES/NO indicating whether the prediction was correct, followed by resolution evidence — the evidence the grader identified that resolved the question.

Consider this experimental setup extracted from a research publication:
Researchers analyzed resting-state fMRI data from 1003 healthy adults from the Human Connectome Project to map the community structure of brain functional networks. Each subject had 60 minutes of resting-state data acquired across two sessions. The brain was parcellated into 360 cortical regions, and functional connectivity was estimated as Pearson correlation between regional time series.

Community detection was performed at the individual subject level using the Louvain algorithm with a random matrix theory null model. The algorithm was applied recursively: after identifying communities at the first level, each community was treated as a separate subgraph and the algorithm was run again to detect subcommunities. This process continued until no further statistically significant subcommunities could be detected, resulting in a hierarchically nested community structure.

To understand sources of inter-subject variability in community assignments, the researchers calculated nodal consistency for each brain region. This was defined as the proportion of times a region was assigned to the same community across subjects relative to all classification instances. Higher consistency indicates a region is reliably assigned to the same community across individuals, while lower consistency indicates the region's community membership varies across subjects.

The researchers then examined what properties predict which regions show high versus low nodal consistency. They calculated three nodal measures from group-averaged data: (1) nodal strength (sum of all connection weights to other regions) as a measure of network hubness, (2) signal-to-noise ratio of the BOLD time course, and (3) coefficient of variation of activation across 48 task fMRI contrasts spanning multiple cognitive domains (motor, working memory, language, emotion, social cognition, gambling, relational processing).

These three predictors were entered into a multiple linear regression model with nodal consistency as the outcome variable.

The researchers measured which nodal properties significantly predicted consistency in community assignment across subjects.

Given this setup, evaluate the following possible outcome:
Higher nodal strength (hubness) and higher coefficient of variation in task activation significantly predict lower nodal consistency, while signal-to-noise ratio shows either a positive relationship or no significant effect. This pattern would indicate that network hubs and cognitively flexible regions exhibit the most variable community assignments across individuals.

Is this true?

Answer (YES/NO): NO